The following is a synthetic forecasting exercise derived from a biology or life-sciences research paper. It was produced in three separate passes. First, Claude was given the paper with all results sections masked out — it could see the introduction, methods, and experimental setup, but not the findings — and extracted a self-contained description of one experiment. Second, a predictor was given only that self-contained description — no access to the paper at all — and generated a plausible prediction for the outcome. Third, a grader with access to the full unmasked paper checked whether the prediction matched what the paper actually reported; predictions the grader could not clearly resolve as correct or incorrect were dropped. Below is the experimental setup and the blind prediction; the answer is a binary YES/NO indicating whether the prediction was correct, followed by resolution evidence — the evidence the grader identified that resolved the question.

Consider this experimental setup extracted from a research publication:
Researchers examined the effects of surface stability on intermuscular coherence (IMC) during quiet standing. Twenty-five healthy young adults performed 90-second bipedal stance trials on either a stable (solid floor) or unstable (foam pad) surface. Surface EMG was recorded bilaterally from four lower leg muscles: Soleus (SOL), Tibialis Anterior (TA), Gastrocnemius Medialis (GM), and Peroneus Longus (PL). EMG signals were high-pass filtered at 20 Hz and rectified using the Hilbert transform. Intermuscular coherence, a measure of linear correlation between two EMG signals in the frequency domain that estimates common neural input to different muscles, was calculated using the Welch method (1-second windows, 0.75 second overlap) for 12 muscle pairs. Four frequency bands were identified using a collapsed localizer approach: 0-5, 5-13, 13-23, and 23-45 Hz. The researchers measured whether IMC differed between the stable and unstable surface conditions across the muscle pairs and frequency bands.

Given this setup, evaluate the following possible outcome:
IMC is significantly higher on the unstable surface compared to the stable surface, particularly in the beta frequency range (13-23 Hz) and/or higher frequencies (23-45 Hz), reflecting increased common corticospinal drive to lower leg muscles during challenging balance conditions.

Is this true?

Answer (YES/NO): NO